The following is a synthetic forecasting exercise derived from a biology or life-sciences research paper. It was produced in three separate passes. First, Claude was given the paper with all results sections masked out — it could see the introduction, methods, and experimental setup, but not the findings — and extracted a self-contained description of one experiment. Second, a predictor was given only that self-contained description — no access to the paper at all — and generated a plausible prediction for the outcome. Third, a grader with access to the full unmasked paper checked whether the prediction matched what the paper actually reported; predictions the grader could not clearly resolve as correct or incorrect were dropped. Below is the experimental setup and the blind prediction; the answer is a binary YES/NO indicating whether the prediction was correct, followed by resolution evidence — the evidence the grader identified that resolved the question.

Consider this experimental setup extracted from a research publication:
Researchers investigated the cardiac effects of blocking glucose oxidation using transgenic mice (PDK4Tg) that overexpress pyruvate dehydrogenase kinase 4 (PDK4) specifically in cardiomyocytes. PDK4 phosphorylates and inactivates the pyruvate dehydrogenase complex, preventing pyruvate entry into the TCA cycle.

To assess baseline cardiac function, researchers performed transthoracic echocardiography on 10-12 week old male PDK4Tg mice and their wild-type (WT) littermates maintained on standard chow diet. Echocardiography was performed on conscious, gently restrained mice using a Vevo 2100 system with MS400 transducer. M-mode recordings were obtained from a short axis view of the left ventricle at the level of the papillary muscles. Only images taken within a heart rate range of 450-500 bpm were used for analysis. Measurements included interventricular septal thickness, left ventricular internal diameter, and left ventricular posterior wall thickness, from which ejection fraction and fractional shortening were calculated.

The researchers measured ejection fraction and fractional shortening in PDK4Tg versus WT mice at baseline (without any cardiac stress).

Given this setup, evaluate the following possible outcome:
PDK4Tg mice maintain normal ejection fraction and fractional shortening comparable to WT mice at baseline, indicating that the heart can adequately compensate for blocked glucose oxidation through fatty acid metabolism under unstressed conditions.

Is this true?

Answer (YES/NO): YES